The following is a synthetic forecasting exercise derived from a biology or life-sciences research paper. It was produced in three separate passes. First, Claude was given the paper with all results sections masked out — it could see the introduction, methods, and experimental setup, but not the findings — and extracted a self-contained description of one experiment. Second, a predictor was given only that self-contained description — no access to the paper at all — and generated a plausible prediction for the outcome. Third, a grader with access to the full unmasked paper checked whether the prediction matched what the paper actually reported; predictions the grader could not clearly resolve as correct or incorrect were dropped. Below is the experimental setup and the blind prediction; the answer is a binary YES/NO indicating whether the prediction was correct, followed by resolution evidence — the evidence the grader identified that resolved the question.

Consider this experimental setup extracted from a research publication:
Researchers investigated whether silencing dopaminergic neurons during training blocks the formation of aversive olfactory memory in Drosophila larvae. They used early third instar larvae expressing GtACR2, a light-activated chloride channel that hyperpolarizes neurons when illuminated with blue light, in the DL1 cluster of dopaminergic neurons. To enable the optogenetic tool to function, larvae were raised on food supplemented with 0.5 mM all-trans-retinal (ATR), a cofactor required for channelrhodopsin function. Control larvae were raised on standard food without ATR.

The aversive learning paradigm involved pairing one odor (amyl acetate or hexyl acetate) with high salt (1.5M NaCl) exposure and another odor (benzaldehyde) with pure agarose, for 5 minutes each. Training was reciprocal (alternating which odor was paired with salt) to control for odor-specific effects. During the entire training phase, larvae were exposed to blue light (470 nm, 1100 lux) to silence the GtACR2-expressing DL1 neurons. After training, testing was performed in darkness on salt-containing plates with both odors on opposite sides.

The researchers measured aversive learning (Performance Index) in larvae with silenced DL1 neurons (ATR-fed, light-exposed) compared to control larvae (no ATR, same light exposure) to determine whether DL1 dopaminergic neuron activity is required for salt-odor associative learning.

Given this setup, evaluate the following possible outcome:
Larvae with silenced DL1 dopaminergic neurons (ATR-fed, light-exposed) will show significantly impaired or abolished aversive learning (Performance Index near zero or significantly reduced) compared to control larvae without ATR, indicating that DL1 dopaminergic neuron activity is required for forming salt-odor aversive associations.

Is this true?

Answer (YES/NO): NO